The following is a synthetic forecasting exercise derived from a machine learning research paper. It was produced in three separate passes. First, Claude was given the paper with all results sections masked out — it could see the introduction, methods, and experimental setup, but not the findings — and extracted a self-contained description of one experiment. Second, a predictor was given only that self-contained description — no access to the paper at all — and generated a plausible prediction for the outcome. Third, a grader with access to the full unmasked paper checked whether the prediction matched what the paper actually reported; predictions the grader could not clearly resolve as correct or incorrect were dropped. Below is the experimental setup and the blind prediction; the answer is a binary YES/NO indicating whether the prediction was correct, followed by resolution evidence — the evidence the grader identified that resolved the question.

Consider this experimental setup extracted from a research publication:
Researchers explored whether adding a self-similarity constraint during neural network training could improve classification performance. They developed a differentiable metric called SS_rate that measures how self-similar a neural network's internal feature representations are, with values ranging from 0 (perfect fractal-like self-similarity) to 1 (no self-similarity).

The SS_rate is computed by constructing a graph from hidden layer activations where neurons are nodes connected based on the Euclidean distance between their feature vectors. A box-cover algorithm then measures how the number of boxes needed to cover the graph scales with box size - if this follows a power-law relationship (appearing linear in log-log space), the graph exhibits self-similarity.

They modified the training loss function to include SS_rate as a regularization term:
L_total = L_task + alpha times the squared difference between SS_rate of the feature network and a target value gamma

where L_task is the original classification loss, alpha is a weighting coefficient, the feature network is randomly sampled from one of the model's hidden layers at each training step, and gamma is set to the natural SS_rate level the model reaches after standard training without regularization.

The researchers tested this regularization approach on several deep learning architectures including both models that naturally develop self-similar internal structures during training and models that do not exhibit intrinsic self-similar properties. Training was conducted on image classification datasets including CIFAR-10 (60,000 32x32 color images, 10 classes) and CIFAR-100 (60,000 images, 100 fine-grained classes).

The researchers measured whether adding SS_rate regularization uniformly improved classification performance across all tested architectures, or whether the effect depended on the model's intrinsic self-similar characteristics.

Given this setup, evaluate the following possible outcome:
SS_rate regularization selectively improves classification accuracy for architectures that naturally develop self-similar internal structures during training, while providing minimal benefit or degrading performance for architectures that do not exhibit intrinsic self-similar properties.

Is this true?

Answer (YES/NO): YES